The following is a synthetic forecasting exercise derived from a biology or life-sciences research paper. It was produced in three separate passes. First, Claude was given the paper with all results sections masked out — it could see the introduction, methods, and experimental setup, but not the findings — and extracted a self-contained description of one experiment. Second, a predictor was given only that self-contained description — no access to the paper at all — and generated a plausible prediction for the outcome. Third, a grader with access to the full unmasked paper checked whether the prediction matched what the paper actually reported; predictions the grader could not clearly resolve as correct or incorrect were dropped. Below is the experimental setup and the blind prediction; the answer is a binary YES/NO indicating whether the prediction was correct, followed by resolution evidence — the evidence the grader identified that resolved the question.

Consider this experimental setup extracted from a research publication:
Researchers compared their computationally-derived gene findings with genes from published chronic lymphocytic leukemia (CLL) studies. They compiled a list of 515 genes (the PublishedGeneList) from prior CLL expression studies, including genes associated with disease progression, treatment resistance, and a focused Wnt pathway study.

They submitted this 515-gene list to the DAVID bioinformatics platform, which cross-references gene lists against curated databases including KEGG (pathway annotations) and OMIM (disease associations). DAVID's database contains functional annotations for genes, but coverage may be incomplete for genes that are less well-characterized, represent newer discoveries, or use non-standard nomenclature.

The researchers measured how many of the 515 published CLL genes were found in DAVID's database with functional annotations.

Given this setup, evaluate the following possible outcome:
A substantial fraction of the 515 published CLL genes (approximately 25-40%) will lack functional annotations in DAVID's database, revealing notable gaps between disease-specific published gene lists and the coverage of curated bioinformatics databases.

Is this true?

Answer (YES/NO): NO